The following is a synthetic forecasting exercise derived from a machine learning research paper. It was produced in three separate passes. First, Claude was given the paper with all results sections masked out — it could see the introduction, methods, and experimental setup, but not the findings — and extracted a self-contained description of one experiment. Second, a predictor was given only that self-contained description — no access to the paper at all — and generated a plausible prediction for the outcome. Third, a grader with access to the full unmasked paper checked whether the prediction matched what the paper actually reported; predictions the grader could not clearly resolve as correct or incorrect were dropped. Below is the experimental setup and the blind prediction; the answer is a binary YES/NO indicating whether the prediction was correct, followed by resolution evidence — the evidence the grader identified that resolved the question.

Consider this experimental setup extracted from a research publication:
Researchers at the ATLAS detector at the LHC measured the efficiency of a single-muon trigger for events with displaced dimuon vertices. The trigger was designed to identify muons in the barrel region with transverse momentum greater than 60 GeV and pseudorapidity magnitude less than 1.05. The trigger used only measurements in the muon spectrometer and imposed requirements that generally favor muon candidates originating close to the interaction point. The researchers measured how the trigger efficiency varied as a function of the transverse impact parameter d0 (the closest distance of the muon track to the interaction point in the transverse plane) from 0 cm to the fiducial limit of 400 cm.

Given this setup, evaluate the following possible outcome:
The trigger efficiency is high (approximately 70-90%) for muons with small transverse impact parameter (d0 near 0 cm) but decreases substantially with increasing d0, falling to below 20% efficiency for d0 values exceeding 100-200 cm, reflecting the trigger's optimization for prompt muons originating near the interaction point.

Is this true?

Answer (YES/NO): NO